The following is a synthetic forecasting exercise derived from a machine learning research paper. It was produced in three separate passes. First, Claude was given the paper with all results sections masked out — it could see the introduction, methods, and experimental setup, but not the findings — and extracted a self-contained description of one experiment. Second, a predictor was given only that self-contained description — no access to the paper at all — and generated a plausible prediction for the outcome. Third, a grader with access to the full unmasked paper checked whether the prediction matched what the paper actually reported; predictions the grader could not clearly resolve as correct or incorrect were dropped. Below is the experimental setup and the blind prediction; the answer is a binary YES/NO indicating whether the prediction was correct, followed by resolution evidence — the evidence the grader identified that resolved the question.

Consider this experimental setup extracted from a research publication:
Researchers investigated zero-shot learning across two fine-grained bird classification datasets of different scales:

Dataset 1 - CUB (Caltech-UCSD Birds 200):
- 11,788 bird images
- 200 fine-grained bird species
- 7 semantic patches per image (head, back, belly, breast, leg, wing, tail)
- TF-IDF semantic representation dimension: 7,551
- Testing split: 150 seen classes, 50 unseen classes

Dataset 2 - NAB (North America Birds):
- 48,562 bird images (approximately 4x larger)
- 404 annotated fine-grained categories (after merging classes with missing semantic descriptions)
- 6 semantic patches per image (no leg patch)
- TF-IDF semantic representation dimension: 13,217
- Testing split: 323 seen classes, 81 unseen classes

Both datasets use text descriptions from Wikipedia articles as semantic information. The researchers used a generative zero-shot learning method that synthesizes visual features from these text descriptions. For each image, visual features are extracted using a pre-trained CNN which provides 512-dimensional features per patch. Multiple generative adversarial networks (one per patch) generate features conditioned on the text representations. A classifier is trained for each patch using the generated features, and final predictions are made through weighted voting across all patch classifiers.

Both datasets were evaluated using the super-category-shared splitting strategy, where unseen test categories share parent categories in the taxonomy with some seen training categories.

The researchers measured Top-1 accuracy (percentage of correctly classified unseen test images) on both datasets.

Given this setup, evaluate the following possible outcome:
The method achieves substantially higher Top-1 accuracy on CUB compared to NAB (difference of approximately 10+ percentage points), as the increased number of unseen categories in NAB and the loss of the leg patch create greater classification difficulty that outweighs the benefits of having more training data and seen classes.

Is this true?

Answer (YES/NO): NO